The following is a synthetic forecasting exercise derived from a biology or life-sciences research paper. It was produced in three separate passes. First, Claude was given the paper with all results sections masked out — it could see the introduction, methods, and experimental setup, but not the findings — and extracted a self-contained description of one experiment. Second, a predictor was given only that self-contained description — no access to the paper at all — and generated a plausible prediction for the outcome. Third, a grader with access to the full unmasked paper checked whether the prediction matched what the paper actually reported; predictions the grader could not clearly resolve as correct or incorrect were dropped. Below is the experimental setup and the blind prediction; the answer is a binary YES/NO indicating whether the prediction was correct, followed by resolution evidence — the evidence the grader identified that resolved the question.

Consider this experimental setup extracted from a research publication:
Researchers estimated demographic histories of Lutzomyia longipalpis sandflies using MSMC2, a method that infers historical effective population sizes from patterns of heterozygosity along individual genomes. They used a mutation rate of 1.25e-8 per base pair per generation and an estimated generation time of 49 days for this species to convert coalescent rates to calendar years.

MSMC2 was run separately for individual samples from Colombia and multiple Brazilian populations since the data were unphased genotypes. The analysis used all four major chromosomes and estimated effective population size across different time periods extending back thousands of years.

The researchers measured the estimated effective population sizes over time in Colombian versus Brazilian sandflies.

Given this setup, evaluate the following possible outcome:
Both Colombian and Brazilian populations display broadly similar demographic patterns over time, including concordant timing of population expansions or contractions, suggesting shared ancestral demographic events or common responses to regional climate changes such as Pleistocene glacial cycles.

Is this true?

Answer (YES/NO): NO